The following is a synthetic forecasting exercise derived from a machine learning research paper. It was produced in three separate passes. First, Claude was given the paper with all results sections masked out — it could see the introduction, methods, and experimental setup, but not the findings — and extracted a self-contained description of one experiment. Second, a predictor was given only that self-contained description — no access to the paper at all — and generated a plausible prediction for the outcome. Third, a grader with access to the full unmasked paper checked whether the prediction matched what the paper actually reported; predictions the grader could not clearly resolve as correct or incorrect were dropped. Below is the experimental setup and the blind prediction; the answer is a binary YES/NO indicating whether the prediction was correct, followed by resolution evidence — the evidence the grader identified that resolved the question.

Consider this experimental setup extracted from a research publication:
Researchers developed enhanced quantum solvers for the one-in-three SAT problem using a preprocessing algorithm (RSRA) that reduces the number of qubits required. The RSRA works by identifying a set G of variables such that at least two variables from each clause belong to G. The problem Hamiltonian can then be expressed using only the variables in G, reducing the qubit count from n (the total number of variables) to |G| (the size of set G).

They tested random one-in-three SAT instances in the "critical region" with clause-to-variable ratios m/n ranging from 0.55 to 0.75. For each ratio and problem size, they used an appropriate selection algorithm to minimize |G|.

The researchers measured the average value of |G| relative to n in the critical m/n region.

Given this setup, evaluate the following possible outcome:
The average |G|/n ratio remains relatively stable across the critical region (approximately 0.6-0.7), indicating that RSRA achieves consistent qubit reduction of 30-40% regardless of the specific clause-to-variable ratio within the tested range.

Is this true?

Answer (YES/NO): NO